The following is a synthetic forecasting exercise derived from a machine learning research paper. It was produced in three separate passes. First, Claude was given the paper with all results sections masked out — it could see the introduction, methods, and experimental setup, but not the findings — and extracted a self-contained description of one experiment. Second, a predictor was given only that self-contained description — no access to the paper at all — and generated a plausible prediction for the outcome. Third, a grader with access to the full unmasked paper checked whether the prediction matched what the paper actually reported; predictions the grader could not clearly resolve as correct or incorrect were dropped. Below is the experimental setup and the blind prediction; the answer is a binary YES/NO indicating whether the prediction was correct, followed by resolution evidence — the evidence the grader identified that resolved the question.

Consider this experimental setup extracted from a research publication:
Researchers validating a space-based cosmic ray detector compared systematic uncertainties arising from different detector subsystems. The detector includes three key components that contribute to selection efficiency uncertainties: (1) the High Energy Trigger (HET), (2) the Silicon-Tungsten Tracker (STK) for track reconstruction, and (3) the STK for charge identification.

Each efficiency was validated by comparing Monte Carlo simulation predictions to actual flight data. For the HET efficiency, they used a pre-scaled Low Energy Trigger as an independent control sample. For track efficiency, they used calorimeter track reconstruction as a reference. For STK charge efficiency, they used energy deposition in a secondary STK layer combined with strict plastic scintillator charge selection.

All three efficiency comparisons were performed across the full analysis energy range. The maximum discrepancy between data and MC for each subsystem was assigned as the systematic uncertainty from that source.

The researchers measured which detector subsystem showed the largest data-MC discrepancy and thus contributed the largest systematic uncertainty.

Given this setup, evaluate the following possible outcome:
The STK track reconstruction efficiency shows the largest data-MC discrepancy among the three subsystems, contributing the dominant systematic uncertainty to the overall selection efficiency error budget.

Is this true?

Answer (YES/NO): YES